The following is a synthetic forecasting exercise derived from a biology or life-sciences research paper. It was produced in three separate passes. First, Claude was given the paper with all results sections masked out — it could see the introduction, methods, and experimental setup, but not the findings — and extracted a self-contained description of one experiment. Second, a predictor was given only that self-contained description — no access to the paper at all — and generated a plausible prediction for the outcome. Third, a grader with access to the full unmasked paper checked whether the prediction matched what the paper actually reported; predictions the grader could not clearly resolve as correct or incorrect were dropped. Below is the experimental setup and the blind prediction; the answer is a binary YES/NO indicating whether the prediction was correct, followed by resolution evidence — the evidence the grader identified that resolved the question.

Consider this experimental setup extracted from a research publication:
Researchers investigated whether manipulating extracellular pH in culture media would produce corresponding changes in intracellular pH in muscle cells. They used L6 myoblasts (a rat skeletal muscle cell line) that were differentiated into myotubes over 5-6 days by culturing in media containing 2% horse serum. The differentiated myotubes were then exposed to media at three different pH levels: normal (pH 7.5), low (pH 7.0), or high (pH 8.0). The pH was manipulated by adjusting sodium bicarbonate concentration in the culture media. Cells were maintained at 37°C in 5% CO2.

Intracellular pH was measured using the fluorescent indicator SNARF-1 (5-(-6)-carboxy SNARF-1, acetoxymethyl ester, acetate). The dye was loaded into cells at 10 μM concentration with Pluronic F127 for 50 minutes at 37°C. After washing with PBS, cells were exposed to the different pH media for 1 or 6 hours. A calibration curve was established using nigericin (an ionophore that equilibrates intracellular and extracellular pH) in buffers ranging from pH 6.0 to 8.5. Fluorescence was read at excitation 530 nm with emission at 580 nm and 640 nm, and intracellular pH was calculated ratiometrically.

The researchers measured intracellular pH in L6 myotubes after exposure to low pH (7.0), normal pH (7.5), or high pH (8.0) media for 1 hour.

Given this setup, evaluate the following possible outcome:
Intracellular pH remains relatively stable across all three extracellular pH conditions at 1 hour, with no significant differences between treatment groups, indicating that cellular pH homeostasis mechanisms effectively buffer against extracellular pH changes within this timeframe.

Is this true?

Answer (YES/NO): NO